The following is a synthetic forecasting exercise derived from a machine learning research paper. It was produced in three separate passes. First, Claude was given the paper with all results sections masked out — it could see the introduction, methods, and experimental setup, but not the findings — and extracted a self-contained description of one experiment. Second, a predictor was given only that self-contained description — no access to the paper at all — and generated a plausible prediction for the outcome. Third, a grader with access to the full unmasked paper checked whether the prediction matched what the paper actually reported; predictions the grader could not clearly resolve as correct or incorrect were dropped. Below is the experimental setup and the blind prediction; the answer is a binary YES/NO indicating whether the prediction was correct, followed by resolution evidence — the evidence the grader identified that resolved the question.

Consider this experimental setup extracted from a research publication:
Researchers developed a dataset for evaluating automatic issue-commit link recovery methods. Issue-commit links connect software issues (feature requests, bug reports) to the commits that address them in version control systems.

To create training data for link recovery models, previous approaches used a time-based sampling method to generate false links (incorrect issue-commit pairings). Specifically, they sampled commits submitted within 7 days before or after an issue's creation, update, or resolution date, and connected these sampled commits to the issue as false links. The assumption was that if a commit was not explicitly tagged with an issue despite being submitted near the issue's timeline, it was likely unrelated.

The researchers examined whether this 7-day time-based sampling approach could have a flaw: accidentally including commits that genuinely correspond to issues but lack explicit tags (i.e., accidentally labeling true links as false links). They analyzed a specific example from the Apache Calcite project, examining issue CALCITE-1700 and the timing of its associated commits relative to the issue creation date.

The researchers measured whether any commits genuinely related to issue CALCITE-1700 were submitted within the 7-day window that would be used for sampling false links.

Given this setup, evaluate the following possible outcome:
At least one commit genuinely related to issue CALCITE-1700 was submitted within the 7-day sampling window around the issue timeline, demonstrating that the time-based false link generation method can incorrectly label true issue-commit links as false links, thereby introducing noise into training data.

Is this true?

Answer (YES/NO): YES